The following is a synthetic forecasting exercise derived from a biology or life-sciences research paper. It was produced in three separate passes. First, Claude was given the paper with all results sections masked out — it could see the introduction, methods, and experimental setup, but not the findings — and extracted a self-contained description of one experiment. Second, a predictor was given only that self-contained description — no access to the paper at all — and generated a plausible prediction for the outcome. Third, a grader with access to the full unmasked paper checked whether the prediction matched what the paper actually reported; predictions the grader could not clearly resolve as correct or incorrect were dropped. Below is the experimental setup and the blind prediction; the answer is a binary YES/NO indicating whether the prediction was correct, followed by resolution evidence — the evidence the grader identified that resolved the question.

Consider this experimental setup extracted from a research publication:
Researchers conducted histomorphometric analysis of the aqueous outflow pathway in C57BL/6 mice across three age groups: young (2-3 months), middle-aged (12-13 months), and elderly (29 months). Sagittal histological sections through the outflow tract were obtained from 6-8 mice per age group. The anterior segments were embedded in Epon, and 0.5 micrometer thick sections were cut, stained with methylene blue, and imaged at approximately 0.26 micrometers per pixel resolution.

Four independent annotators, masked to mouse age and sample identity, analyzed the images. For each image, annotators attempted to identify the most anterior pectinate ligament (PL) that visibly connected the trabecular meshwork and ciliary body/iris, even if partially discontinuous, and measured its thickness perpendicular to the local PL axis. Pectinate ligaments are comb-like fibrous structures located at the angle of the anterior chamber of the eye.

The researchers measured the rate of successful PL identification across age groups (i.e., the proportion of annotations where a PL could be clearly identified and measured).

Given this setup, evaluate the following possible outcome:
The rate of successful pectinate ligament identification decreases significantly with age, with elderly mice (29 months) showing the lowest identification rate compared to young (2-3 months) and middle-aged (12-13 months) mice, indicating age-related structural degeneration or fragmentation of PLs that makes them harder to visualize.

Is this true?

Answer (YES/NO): NO